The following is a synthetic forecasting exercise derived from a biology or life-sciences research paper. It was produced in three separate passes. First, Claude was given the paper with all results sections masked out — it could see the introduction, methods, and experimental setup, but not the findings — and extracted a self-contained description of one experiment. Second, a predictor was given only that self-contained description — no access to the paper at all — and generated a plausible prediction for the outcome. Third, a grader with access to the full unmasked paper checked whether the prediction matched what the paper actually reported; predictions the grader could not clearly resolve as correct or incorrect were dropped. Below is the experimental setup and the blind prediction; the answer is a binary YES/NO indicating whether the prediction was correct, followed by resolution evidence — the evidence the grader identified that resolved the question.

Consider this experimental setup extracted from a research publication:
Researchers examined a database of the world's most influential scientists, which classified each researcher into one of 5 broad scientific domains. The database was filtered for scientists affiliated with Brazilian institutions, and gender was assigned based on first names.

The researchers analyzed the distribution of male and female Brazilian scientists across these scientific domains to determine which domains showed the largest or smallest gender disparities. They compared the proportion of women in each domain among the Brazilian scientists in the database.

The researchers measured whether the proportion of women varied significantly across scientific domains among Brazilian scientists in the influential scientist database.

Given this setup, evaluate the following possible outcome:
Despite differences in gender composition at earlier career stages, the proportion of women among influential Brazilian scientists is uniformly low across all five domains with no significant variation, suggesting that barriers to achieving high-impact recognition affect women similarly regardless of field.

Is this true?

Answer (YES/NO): NO